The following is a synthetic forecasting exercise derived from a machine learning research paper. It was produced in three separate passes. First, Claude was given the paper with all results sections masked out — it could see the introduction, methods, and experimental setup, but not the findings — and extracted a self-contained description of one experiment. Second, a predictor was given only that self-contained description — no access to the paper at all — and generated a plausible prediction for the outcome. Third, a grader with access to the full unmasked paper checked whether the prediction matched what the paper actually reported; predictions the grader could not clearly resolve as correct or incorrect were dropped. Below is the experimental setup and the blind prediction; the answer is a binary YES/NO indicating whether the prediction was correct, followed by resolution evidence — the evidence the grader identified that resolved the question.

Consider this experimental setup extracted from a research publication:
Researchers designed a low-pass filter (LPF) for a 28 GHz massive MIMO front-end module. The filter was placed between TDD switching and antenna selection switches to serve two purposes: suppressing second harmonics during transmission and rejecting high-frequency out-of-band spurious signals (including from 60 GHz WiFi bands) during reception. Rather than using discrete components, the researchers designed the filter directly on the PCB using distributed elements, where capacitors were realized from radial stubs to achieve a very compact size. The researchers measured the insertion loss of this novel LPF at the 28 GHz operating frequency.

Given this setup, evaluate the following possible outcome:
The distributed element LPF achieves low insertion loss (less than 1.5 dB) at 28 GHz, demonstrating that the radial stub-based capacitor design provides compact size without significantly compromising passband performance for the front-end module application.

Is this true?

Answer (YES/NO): YES